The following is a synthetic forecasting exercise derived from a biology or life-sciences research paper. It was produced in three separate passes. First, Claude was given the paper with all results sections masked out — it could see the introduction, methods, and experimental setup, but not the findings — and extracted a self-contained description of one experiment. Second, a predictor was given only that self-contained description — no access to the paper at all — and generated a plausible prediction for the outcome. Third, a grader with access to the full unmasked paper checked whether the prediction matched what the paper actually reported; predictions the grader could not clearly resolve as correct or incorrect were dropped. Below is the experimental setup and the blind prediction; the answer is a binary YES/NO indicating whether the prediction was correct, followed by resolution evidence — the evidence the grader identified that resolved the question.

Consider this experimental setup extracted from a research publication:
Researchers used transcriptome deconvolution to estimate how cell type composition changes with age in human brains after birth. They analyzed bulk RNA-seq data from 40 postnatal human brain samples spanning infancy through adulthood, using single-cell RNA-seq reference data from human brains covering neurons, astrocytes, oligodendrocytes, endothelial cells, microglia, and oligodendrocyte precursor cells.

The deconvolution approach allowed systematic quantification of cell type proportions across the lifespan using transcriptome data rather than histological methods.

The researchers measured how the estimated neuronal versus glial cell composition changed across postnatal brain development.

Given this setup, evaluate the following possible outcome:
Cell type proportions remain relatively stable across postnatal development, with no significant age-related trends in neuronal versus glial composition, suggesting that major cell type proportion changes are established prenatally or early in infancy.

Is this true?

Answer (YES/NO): NO